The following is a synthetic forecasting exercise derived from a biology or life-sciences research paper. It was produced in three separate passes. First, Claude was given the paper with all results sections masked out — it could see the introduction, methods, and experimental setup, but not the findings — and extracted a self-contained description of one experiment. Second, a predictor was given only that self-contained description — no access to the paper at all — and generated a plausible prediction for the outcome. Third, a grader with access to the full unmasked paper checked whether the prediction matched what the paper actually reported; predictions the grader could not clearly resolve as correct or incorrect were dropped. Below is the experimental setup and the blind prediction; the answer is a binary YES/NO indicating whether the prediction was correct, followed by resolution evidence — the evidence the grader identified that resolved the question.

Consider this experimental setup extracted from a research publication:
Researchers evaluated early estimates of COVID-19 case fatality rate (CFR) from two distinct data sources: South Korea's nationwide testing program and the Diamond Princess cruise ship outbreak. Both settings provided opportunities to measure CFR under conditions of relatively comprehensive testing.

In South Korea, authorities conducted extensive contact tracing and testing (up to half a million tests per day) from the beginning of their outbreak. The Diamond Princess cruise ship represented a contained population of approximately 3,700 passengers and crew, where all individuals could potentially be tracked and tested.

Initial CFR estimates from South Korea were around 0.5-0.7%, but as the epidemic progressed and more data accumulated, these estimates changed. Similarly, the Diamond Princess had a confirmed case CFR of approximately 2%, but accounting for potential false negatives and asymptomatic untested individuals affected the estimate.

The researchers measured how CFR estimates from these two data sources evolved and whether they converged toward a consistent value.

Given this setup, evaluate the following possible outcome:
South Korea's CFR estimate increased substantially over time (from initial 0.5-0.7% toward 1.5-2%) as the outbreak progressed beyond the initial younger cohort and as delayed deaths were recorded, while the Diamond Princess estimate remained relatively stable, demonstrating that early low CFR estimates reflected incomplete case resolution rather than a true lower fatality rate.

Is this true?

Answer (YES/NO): NO